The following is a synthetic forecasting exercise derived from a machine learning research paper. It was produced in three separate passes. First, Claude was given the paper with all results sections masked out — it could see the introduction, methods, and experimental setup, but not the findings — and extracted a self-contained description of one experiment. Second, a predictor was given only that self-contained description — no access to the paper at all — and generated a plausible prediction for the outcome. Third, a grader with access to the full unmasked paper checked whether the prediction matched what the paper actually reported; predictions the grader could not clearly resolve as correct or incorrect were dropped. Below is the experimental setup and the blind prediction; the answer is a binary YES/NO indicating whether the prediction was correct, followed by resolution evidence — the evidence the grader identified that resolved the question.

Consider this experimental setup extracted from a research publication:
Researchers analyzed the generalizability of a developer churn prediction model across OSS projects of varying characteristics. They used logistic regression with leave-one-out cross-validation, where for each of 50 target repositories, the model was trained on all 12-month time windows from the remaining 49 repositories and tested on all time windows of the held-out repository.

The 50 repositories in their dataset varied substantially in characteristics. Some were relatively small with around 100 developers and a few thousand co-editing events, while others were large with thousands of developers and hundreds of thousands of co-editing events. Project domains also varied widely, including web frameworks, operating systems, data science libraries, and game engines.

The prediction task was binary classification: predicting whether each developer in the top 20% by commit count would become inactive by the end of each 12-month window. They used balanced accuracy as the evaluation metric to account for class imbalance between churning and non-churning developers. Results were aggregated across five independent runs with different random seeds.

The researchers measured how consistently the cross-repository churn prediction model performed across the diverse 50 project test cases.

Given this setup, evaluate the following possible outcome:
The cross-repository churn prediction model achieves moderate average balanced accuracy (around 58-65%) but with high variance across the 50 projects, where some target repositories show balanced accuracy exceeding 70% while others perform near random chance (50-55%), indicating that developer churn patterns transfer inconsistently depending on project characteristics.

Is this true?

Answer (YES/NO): NO